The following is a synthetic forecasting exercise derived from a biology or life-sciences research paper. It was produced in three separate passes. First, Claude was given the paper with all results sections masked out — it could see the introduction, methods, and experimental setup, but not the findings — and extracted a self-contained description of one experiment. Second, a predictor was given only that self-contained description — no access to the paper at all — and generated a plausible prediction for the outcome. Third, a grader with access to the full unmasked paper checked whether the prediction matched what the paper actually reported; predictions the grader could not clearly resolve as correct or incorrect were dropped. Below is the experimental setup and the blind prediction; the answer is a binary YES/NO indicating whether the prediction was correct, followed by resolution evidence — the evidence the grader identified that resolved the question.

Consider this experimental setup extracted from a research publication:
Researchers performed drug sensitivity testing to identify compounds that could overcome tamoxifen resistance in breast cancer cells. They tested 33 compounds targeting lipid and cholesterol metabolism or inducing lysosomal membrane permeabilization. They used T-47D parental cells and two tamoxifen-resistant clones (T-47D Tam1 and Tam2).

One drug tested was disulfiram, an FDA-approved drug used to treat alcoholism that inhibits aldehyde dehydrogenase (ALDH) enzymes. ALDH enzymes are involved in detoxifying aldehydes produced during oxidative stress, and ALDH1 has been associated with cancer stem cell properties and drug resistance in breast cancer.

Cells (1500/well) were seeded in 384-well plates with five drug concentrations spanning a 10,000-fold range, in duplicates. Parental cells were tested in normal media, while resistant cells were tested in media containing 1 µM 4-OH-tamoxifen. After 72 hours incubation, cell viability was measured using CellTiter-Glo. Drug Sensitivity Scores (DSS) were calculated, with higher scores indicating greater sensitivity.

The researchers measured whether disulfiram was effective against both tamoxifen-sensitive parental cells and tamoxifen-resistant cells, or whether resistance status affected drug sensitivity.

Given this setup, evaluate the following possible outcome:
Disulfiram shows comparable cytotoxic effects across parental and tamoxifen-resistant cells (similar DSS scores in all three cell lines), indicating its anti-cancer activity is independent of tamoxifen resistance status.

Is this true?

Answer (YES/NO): YES